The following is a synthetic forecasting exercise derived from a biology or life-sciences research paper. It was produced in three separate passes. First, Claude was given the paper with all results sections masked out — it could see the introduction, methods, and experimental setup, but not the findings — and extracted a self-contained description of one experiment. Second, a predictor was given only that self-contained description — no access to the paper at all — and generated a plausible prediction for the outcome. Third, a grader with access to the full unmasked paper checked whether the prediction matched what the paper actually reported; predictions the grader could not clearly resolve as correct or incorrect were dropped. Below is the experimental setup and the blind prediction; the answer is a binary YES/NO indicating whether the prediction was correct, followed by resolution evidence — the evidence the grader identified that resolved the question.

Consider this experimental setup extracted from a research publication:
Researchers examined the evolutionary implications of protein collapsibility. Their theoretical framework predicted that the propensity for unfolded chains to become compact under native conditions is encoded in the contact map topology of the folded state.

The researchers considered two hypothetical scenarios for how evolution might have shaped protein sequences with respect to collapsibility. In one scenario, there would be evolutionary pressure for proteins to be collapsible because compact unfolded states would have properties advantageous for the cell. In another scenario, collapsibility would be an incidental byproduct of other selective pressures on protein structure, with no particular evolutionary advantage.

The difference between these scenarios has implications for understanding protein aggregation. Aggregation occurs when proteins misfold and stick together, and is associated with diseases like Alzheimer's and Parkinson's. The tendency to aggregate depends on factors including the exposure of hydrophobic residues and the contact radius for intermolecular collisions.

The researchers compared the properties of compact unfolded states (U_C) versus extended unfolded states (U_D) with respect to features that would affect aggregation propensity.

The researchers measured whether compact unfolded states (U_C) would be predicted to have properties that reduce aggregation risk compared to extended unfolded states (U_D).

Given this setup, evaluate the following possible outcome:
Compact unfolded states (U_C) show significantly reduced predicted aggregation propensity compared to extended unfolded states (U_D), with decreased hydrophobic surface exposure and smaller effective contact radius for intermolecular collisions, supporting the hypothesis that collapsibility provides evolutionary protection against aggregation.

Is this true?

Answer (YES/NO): YES